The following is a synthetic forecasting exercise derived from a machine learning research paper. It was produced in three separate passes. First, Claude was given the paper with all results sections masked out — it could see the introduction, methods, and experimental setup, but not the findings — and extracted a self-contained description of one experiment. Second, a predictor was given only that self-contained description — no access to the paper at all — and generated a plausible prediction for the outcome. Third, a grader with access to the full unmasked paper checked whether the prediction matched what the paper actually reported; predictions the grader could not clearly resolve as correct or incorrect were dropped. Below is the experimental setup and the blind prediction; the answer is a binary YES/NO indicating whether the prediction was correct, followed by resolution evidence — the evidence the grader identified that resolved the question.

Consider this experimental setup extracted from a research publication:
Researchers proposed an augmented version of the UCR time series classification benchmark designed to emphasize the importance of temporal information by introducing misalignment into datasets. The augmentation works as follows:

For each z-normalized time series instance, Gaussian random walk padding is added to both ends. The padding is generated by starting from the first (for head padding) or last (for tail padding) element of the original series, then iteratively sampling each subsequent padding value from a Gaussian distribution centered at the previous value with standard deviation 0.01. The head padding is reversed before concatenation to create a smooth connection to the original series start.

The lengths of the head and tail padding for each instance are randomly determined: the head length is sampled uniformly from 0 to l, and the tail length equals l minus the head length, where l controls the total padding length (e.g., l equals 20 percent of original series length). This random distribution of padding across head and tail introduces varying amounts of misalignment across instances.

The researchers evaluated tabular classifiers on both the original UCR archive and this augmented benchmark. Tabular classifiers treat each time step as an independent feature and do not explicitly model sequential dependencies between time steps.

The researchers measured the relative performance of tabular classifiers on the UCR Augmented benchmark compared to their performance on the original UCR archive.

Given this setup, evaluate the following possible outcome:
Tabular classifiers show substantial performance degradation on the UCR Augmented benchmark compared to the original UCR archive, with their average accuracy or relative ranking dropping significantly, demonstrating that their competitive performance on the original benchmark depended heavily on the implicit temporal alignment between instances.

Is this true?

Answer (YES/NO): YES